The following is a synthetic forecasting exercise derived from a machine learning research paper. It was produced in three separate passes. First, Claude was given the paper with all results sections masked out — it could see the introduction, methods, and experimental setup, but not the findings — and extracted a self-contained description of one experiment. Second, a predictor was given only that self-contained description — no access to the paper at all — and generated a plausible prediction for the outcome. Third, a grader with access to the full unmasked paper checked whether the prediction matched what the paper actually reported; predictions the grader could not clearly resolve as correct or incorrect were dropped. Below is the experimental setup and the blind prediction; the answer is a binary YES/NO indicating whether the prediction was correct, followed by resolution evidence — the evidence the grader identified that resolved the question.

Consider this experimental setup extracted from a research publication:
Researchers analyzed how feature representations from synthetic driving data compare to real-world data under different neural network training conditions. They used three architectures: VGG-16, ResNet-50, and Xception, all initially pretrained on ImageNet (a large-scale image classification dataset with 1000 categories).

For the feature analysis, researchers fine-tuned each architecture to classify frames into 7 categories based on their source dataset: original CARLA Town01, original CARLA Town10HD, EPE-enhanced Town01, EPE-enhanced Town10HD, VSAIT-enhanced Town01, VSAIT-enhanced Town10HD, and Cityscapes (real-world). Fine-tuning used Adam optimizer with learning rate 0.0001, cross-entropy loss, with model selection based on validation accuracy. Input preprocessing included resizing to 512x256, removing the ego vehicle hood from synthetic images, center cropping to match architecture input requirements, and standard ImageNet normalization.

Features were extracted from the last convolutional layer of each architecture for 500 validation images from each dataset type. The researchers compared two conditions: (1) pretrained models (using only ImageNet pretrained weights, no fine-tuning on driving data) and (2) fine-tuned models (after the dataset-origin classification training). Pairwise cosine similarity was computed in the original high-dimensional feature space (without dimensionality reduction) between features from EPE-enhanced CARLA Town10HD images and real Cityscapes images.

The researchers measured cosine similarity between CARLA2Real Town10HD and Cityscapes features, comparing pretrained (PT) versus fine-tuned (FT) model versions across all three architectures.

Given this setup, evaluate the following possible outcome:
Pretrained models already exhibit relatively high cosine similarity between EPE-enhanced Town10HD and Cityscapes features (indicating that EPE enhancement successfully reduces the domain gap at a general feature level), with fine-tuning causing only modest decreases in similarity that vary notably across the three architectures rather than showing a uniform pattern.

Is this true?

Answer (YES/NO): NO